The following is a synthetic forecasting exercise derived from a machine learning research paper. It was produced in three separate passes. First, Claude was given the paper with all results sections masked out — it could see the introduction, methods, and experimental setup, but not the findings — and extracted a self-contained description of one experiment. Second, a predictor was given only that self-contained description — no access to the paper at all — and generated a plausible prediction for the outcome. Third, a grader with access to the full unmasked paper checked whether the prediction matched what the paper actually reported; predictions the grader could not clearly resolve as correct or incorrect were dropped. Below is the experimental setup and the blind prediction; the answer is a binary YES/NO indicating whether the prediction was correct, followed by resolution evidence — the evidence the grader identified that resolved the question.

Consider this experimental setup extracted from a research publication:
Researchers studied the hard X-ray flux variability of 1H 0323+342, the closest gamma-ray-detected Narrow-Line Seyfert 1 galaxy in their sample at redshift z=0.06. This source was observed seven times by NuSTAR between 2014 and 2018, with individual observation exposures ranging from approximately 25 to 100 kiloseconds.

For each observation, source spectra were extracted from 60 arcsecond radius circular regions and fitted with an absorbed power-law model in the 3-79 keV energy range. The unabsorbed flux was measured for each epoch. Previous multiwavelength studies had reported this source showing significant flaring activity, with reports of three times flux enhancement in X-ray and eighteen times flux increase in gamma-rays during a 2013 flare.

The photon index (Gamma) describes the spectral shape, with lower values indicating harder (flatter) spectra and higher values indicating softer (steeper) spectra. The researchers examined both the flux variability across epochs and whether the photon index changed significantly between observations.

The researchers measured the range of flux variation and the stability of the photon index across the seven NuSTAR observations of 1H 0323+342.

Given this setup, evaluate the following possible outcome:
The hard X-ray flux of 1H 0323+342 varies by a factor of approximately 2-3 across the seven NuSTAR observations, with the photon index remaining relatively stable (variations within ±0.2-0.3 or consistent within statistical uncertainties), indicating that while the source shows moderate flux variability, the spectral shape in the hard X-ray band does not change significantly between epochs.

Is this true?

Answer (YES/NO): YES